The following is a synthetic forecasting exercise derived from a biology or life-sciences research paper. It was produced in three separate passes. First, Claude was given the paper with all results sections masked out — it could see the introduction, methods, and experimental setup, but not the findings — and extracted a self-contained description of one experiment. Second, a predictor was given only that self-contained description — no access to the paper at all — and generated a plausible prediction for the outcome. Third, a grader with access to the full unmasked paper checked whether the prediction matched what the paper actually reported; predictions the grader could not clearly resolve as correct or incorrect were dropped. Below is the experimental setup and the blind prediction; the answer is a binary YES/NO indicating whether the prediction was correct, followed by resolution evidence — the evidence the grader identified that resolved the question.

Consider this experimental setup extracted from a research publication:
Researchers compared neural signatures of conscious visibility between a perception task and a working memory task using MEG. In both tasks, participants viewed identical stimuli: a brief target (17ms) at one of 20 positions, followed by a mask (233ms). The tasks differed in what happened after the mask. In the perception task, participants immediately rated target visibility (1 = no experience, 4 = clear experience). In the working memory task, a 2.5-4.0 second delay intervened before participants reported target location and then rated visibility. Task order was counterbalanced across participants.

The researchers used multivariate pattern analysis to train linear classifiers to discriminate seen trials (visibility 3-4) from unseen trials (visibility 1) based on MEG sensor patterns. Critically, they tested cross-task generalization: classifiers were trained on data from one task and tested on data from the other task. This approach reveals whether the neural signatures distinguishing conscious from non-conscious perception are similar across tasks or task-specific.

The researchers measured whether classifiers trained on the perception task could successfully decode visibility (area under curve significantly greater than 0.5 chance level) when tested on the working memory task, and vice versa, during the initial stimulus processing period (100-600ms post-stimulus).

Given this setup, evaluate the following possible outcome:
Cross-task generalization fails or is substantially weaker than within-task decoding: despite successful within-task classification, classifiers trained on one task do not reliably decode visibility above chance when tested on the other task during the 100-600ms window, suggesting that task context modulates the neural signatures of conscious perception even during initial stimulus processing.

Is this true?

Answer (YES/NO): NO